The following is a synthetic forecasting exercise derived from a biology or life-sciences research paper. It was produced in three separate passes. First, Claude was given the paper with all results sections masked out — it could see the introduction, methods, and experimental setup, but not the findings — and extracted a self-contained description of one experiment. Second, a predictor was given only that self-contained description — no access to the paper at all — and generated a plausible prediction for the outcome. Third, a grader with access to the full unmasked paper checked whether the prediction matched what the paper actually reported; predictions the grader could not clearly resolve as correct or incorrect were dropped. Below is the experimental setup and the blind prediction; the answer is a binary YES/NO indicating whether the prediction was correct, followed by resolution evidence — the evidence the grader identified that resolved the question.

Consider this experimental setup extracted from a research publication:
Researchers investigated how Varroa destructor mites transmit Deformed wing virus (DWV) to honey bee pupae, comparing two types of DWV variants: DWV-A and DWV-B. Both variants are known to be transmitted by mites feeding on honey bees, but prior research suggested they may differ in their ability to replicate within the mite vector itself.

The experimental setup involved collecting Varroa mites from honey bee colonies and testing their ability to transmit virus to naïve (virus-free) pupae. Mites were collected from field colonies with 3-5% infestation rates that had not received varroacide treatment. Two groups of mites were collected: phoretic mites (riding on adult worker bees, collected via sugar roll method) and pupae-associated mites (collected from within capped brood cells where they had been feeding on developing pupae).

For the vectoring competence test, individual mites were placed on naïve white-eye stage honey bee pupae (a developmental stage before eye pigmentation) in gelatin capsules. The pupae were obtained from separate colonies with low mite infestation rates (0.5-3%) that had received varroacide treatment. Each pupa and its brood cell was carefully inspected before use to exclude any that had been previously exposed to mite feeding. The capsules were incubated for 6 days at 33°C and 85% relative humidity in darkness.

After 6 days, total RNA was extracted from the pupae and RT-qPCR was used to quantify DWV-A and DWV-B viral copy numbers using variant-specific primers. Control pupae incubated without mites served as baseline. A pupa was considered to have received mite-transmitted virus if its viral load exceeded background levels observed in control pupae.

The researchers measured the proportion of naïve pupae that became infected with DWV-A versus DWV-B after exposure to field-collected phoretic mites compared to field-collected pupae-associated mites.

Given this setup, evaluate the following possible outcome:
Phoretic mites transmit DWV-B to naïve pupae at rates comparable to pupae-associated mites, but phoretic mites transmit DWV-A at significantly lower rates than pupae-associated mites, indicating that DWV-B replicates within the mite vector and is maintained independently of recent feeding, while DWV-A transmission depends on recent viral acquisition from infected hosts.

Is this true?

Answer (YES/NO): NO